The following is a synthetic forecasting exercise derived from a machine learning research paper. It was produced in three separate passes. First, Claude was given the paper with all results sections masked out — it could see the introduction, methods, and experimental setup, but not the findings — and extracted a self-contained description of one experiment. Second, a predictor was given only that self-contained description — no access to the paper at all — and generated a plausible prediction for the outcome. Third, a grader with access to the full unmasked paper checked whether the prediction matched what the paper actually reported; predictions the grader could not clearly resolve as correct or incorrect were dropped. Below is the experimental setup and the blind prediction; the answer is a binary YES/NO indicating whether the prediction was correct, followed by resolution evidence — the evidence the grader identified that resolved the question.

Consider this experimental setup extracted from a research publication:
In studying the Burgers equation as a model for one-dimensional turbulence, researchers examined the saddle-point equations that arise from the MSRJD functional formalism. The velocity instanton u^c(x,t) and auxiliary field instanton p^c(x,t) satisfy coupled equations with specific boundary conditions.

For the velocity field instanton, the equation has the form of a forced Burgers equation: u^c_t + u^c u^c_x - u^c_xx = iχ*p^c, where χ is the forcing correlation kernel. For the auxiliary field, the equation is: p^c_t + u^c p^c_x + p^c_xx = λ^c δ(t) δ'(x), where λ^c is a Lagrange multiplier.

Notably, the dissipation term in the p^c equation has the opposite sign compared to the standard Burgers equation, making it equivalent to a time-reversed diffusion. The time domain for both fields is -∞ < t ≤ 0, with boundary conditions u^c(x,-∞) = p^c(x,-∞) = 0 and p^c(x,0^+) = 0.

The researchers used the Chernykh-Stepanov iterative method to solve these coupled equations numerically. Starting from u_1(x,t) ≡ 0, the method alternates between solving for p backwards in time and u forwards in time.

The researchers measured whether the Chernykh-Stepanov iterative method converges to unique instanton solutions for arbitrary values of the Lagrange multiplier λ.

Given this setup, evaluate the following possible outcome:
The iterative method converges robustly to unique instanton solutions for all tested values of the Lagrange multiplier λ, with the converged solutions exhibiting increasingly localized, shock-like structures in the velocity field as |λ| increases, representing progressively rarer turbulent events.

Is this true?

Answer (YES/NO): NO